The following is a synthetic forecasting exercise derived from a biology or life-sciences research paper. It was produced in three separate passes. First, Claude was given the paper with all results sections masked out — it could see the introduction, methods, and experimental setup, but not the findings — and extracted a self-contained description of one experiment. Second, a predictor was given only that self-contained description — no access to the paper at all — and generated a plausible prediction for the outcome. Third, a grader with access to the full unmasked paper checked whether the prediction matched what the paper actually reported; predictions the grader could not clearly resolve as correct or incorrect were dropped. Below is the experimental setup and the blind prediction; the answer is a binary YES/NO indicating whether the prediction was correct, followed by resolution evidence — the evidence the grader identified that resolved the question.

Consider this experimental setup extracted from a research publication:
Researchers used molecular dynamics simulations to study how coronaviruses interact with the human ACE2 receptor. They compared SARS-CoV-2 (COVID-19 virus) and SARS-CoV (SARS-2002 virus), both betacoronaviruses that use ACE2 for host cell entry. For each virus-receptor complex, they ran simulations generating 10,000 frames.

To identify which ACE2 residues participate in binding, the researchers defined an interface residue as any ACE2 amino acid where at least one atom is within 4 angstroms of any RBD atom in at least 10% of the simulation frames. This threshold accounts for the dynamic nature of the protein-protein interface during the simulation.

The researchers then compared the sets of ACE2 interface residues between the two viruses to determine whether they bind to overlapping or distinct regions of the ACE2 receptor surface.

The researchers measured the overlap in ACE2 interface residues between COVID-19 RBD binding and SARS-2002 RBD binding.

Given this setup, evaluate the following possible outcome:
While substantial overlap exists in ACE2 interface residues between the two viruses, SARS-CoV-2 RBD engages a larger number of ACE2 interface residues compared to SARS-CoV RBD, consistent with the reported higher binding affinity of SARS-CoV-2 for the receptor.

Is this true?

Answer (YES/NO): NO